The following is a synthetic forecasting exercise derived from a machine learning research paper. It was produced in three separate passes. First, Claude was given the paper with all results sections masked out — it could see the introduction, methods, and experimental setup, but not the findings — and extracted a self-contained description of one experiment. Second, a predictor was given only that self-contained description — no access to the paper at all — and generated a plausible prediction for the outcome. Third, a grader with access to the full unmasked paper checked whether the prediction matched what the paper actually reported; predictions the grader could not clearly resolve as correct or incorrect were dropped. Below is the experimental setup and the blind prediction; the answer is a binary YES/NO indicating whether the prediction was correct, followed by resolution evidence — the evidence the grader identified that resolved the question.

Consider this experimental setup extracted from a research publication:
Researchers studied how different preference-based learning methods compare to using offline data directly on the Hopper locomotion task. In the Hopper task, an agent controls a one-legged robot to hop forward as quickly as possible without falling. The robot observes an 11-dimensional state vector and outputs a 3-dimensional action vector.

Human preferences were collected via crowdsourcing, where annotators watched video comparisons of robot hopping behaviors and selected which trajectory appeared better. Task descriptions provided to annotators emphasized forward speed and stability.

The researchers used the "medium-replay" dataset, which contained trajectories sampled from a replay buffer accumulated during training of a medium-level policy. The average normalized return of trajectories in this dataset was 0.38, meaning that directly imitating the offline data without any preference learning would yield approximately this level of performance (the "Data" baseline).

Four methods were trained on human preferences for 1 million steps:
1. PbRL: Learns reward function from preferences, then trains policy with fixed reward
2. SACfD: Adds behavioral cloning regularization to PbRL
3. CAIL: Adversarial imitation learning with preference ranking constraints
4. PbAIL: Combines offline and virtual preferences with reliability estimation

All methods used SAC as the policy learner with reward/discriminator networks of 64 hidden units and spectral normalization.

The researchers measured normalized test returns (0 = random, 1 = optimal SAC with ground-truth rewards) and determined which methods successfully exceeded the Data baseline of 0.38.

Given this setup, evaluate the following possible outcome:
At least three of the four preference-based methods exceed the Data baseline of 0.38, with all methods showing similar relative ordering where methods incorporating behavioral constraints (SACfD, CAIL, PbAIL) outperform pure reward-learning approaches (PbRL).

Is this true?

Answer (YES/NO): NO